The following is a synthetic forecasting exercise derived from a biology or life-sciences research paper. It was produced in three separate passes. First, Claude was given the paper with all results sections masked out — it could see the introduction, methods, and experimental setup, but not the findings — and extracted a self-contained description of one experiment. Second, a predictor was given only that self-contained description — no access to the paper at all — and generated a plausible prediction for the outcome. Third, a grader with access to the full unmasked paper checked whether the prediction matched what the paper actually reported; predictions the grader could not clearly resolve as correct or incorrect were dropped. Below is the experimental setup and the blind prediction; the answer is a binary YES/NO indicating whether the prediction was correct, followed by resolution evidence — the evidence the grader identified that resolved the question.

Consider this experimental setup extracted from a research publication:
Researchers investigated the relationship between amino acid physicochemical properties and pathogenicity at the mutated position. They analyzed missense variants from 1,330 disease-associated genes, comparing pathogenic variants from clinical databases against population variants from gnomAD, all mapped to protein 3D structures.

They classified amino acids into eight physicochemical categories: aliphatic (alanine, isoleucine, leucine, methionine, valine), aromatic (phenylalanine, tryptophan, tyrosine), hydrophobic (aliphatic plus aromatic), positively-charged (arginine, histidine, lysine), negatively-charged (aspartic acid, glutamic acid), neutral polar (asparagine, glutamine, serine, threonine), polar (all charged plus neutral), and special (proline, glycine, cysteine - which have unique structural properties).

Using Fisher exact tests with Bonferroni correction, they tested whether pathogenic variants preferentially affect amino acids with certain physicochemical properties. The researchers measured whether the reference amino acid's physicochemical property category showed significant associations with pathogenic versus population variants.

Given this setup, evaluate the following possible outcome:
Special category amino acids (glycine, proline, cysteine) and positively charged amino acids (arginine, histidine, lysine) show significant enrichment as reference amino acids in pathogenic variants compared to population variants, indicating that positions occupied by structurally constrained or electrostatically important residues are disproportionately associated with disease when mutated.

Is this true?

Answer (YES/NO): NO